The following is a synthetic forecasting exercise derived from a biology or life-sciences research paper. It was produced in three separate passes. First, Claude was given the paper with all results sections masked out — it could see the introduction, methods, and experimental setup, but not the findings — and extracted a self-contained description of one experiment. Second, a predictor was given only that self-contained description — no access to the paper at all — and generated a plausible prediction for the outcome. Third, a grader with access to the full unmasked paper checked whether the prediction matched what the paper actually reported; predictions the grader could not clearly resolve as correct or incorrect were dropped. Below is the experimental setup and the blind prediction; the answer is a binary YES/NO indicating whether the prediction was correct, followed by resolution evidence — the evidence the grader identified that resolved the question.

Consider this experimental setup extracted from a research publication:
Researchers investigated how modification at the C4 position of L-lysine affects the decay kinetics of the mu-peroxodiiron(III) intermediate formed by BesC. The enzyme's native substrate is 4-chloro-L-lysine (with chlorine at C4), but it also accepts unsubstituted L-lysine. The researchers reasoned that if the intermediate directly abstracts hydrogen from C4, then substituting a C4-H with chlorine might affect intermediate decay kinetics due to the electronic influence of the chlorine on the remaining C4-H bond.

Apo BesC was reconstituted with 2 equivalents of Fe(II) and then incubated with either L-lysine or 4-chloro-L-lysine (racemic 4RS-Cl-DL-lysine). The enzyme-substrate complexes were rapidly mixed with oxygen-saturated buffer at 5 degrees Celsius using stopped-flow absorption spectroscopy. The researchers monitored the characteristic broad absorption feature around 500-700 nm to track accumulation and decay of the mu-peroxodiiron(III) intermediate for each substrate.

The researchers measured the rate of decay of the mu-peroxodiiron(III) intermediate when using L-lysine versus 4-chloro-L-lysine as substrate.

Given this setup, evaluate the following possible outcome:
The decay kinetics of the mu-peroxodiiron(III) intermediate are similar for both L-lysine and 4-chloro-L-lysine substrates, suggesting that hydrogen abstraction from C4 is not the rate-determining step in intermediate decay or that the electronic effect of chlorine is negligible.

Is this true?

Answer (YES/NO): NO